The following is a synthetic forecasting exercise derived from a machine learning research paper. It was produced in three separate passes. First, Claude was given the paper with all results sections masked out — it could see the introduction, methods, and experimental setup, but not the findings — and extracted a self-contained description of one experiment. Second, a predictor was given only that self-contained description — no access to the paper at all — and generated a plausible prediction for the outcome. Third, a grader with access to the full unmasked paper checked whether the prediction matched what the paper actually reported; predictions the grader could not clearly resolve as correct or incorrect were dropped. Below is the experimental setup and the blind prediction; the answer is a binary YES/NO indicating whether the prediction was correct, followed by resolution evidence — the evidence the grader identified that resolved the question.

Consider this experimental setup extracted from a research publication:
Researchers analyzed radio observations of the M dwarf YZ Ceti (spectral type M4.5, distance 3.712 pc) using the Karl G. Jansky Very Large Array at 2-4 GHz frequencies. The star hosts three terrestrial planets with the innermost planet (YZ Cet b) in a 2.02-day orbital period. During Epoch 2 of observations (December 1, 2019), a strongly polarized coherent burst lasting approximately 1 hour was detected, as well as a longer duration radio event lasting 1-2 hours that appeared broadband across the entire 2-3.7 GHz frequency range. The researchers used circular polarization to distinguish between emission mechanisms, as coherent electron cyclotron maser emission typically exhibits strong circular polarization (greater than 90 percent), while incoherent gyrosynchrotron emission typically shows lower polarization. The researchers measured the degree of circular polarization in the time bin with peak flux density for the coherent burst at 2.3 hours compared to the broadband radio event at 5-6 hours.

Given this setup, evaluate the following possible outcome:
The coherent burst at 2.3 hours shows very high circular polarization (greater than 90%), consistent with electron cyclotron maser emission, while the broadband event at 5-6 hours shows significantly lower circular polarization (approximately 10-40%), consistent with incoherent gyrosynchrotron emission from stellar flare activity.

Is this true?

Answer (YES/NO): YES